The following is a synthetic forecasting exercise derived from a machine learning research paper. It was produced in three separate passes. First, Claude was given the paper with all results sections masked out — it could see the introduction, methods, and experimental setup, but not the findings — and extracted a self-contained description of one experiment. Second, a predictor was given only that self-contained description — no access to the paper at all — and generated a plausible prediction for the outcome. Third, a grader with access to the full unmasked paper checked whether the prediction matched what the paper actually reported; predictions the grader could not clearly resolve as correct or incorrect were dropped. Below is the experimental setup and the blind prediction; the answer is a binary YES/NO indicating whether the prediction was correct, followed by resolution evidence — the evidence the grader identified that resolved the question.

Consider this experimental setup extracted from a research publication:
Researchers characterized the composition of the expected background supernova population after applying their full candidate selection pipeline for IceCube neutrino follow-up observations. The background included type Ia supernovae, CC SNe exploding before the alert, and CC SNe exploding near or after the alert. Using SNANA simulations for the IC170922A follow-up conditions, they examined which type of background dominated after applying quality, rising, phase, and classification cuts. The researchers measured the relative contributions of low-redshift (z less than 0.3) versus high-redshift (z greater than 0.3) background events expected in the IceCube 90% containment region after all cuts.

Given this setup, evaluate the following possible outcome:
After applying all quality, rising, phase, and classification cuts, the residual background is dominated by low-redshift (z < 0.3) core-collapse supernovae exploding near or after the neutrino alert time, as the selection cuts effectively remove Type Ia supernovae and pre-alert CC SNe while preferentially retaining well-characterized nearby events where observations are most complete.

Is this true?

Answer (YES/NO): NO